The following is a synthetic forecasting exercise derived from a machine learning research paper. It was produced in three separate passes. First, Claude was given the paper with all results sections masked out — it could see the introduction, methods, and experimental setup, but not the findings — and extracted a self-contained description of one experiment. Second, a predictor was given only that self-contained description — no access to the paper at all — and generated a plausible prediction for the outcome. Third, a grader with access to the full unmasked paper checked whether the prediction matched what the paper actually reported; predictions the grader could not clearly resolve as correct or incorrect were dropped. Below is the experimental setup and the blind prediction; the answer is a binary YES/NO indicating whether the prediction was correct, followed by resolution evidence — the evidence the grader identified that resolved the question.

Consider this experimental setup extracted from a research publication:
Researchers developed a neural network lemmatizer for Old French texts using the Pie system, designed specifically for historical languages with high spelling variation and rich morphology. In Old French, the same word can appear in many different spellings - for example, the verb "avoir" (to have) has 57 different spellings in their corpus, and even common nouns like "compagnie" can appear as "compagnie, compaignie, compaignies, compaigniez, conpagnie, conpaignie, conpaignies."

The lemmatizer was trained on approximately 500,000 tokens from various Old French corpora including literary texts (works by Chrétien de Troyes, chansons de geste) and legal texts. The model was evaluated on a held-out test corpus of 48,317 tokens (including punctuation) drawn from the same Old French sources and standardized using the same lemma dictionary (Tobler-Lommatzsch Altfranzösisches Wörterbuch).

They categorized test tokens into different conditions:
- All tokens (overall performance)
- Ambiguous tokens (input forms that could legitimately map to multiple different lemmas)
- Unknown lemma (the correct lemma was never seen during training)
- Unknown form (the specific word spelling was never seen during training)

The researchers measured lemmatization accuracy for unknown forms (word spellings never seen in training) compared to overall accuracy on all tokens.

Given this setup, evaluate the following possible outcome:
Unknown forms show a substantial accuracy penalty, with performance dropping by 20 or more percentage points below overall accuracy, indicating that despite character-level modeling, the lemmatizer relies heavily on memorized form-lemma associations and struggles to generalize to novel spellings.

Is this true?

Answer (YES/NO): YES